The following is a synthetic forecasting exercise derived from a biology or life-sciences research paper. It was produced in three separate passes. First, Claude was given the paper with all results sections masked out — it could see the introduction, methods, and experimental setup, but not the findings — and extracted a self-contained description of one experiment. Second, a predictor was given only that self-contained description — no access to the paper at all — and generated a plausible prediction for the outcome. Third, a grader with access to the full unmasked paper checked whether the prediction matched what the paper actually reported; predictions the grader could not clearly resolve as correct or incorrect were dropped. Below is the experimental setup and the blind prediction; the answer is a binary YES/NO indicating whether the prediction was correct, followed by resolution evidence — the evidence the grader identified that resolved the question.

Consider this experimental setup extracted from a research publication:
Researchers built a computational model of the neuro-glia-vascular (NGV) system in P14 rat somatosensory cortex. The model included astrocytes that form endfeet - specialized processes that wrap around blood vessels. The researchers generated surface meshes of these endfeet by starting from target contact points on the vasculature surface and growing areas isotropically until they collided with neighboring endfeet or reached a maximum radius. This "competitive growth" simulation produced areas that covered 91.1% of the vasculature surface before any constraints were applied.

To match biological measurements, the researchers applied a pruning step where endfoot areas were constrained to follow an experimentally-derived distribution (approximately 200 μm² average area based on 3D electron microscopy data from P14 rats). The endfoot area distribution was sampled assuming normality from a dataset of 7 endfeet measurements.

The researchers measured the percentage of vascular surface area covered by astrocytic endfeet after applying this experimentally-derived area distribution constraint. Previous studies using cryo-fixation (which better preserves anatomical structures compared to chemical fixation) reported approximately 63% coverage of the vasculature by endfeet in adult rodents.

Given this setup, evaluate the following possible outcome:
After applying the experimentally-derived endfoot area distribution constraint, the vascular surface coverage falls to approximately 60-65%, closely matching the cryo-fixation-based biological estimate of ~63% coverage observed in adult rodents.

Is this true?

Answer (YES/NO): NO